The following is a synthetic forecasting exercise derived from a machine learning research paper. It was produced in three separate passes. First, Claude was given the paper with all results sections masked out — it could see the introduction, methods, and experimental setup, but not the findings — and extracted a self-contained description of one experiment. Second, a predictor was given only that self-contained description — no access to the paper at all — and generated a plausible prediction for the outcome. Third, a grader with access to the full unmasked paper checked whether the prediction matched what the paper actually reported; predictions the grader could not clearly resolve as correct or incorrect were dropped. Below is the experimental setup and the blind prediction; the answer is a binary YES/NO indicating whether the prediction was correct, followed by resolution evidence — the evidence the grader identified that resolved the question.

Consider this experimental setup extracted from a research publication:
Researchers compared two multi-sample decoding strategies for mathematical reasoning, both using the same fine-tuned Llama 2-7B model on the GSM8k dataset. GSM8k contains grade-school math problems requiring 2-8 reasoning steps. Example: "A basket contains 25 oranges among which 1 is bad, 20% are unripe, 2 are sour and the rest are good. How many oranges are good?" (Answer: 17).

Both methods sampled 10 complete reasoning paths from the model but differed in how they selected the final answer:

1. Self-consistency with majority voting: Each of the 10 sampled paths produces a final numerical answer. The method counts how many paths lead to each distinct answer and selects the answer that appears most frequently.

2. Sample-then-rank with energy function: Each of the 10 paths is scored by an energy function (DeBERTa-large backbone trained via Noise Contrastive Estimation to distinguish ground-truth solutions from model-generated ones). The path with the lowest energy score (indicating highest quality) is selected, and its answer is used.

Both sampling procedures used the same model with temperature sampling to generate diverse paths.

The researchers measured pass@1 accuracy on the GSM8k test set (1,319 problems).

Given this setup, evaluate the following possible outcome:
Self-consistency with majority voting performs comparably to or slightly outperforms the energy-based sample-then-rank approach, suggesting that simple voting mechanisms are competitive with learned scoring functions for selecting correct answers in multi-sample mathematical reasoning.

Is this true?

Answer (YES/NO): NO